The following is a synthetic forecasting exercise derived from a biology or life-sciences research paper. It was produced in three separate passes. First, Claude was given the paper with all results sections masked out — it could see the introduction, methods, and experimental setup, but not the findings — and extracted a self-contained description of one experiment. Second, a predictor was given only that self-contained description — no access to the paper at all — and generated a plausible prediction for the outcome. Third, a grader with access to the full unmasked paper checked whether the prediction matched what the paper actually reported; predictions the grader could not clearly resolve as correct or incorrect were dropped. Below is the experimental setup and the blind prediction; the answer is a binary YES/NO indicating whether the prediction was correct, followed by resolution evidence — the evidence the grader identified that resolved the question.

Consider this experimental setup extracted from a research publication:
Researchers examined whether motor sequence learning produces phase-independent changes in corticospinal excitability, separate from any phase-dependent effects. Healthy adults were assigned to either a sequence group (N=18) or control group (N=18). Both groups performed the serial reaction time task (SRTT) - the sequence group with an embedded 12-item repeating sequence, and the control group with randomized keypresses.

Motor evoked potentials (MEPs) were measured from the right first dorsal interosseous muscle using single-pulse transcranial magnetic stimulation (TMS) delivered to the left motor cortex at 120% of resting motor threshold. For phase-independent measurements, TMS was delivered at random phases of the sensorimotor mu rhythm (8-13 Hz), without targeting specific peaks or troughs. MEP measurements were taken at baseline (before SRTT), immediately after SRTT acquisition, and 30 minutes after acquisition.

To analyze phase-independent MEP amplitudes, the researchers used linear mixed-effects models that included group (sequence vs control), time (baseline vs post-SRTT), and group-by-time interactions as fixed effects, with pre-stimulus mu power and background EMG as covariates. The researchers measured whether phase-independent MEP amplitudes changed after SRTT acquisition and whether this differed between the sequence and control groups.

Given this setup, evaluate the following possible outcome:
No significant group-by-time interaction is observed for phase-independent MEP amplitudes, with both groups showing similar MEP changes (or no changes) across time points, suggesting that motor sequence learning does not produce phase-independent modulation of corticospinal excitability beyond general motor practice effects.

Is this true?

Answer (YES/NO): YES